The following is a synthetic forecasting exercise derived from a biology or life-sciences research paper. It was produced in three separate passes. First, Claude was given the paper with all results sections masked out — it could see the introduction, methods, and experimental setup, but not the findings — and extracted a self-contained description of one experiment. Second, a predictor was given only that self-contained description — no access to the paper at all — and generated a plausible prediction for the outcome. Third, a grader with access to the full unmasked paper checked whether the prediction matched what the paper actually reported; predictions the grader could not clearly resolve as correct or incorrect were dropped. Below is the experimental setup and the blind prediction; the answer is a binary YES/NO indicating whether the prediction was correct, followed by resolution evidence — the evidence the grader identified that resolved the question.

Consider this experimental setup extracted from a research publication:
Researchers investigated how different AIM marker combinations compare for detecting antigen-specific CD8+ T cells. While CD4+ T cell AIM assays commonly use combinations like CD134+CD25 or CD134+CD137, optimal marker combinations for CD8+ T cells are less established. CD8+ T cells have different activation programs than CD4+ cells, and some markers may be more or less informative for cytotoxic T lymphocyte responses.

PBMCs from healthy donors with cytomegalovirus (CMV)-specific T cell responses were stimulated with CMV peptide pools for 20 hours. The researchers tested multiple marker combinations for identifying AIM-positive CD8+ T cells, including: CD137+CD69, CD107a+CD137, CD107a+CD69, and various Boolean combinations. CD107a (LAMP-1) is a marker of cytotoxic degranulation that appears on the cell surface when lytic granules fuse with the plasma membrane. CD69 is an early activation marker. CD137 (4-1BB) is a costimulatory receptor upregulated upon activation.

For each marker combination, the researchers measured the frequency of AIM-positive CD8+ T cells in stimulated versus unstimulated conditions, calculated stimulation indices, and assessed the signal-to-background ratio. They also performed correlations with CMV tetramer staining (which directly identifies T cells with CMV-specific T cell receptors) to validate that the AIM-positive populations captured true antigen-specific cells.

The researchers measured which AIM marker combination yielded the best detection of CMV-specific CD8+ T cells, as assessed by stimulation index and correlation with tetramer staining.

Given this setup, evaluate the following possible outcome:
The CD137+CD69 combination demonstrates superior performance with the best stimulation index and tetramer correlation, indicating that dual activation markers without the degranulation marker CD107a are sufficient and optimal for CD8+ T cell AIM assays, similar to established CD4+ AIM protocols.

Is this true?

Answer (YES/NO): YES